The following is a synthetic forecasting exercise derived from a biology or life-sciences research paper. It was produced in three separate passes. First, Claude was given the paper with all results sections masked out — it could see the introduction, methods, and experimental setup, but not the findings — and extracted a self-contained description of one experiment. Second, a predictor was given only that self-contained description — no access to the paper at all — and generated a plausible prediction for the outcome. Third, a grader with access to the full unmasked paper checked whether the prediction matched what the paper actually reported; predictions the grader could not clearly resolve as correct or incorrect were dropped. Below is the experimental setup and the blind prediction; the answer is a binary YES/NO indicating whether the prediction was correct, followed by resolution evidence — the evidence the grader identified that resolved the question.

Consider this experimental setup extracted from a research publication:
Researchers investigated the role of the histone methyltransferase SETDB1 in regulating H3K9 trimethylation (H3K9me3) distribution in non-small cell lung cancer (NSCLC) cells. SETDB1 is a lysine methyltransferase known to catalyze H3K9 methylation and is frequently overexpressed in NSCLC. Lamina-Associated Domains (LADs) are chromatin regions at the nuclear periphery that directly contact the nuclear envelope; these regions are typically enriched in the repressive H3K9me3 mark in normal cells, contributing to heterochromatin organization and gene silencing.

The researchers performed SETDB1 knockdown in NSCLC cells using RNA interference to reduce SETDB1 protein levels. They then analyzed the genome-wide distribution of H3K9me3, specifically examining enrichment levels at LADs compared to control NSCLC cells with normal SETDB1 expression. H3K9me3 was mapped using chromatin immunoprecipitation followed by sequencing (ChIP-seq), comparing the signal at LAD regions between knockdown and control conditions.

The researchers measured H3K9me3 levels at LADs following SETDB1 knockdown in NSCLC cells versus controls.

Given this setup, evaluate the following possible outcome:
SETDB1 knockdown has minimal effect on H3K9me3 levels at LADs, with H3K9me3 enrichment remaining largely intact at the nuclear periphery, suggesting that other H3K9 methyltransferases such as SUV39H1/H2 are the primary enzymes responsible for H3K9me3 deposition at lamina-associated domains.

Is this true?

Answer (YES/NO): NO